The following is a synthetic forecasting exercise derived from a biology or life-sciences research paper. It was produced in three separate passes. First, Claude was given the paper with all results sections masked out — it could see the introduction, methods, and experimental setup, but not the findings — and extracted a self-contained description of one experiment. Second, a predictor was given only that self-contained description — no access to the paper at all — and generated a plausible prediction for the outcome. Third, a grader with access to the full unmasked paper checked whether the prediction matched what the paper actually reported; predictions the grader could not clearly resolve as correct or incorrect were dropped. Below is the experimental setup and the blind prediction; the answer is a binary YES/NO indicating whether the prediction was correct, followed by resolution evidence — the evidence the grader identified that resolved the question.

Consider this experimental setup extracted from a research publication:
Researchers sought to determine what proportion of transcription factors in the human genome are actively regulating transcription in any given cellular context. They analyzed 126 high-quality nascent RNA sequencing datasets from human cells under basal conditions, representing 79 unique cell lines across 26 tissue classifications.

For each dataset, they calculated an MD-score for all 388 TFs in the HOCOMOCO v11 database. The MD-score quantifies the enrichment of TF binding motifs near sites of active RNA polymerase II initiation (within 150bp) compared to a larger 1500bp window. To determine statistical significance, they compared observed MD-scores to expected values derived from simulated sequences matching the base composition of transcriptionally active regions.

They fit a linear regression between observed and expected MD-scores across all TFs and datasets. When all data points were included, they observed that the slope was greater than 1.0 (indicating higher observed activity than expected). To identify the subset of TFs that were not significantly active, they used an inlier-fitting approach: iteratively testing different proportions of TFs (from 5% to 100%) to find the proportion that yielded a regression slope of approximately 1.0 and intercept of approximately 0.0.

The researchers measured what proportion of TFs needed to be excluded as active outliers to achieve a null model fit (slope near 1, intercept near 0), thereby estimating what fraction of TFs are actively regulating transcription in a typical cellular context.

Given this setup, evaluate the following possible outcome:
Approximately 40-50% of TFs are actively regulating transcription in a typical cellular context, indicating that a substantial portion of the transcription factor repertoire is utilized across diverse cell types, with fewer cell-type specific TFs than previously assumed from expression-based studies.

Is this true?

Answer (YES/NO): NO